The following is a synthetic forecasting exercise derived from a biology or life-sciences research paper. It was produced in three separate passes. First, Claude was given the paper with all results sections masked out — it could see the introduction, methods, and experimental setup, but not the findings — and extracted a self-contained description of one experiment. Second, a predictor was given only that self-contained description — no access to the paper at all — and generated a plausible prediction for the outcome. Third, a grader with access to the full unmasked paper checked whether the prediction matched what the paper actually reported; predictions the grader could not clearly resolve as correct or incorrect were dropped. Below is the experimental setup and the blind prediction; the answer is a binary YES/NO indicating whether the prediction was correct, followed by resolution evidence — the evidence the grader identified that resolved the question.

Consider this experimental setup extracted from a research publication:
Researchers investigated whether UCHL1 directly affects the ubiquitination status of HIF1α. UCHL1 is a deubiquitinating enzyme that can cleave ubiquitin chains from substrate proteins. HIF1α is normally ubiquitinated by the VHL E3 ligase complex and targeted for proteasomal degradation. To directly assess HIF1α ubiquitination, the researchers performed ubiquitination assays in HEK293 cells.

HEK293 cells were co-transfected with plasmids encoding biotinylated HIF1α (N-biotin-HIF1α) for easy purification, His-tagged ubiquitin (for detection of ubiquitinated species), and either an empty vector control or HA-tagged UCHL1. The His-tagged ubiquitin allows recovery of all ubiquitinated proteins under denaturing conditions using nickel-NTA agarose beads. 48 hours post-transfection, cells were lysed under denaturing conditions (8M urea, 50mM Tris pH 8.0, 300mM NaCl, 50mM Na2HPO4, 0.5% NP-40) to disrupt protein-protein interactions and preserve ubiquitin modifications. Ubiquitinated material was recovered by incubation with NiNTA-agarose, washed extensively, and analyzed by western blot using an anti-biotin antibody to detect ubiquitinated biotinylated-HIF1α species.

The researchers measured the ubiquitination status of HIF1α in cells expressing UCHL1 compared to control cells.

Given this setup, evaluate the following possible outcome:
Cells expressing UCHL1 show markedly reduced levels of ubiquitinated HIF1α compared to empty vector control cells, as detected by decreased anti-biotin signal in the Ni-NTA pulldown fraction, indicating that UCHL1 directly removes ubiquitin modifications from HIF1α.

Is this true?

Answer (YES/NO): YES